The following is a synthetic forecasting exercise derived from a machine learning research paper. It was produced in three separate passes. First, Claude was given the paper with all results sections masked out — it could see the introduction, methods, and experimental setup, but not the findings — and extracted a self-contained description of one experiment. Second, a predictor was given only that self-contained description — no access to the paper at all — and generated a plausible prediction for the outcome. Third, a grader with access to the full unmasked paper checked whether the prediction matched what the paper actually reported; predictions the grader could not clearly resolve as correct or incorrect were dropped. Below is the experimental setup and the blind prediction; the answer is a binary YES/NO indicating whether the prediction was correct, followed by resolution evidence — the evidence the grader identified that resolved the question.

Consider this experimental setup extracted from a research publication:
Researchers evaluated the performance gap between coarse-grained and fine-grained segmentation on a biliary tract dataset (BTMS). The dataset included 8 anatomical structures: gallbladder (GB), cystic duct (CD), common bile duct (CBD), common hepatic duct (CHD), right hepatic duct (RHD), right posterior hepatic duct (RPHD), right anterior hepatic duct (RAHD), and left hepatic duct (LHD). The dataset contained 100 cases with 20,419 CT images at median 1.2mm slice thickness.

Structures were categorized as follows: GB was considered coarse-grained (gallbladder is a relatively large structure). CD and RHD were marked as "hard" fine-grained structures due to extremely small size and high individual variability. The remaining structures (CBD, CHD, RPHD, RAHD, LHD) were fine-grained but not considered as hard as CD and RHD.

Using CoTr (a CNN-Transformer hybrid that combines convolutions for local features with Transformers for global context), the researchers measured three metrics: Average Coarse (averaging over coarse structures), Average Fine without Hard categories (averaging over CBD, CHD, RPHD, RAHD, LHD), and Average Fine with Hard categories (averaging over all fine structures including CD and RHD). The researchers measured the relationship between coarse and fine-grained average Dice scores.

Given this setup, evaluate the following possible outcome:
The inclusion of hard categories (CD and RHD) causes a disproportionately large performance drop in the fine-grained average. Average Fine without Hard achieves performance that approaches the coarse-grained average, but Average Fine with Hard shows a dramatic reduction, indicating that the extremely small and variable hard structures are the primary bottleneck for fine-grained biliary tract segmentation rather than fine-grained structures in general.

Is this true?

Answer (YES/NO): NO